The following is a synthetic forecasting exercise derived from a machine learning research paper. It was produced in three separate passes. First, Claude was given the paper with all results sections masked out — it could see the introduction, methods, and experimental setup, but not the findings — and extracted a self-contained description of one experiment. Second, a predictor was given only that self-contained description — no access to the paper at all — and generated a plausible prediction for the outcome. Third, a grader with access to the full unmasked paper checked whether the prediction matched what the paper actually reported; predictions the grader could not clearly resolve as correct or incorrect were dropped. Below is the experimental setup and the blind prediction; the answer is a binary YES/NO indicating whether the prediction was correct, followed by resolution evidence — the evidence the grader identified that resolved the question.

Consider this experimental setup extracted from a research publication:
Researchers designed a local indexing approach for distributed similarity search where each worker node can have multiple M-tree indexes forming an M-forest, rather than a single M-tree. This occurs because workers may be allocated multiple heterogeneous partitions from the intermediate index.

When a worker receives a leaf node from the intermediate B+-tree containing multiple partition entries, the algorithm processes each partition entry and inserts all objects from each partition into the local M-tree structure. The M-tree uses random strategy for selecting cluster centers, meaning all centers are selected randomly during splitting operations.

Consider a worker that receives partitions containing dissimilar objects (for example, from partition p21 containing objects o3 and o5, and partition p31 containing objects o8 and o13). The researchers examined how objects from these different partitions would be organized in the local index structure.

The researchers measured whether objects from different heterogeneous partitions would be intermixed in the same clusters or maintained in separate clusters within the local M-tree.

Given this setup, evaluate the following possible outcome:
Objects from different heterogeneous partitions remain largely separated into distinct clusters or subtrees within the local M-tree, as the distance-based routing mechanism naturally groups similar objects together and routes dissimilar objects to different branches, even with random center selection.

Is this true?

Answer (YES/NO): YES